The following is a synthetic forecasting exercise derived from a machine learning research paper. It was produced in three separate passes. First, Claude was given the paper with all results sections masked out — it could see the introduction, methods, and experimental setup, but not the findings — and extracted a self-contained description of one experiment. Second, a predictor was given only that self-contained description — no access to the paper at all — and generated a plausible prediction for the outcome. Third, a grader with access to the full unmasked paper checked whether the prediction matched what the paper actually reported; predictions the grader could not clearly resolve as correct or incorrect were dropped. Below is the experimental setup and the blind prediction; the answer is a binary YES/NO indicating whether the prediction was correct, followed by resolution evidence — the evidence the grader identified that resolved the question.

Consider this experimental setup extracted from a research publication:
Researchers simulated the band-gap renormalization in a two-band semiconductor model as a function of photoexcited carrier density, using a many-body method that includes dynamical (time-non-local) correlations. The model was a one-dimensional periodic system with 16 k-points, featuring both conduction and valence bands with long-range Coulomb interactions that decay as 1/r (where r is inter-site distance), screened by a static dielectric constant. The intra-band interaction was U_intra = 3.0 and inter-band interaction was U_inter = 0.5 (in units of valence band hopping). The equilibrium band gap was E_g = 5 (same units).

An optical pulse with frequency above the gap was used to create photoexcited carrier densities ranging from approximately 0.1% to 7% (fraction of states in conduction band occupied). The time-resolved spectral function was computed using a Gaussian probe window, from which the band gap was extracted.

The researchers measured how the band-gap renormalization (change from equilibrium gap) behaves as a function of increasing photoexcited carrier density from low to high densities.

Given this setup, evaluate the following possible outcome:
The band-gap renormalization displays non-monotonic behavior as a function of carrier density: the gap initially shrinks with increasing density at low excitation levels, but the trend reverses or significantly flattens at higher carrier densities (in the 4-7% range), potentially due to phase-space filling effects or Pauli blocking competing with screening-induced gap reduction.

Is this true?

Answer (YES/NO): YES